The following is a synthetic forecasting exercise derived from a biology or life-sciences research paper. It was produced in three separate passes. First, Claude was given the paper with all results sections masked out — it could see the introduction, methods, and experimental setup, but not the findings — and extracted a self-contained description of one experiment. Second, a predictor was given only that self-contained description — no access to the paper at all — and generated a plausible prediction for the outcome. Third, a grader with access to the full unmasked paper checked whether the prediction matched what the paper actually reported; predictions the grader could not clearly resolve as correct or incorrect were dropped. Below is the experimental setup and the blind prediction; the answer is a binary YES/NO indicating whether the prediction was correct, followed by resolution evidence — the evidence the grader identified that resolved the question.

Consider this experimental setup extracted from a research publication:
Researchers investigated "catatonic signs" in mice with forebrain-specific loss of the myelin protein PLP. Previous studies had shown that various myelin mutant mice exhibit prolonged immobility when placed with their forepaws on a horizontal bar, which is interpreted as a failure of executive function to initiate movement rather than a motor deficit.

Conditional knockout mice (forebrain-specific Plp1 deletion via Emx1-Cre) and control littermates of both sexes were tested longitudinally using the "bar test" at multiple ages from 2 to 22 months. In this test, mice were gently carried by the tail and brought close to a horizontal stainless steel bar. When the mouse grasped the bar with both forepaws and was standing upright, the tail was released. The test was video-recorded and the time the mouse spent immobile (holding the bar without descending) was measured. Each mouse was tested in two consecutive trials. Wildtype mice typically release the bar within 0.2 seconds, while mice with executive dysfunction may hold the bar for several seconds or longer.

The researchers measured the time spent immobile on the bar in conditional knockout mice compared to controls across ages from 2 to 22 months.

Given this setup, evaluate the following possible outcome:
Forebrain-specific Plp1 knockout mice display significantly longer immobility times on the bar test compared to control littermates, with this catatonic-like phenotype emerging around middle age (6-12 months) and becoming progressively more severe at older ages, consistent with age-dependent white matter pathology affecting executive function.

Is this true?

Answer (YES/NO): NO